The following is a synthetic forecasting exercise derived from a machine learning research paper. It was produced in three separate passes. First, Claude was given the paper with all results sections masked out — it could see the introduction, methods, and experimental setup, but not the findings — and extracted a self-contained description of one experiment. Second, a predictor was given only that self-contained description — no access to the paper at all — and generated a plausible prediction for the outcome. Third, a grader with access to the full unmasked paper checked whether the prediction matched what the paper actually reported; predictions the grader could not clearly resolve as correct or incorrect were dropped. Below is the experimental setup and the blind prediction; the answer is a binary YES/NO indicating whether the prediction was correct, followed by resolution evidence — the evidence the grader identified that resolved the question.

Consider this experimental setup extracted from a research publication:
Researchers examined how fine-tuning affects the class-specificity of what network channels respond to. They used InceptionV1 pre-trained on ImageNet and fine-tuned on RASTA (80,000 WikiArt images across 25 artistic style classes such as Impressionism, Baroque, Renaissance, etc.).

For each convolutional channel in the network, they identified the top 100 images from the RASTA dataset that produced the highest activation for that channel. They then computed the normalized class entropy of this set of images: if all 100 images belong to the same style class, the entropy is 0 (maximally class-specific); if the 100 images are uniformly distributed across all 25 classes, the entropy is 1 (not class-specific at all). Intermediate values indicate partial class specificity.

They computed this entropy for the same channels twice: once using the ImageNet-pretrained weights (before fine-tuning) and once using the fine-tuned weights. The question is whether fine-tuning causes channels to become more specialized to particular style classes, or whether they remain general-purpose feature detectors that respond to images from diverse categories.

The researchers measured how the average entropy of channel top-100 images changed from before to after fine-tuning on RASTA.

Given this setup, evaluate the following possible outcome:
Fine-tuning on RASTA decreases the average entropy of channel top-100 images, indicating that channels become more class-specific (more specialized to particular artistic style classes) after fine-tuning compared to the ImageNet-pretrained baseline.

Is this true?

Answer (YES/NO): YES